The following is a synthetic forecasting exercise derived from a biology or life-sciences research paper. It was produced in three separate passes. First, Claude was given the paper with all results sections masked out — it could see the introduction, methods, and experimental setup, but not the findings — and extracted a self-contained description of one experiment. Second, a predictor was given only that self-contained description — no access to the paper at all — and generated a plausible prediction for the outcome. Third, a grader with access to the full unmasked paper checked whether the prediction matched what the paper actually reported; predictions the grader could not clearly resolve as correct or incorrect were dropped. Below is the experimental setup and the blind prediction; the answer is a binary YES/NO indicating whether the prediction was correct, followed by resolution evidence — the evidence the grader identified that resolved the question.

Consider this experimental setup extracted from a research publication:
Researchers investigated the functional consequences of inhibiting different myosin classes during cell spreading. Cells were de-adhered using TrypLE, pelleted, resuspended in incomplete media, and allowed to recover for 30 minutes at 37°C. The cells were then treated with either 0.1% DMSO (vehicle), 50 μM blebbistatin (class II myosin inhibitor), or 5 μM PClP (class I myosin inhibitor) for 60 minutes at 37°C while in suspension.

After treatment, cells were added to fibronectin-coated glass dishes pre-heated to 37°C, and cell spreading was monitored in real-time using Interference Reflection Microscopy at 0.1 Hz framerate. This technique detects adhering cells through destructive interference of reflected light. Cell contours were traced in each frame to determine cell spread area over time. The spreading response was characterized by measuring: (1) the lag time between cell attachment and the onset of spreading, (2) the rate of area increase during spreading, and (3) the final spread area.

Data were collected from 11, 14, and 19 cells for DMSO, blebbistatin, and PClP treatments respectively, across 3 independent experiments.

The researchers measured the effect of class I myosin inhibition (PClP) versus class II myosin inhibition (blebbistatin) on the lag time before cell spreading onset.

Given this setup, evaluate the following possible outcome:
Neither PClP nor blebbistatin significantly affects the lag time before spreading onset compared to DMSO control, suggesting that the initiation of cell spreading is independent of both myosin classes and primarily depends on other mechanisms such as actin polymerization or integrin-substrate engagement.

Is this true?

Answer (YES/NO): NO